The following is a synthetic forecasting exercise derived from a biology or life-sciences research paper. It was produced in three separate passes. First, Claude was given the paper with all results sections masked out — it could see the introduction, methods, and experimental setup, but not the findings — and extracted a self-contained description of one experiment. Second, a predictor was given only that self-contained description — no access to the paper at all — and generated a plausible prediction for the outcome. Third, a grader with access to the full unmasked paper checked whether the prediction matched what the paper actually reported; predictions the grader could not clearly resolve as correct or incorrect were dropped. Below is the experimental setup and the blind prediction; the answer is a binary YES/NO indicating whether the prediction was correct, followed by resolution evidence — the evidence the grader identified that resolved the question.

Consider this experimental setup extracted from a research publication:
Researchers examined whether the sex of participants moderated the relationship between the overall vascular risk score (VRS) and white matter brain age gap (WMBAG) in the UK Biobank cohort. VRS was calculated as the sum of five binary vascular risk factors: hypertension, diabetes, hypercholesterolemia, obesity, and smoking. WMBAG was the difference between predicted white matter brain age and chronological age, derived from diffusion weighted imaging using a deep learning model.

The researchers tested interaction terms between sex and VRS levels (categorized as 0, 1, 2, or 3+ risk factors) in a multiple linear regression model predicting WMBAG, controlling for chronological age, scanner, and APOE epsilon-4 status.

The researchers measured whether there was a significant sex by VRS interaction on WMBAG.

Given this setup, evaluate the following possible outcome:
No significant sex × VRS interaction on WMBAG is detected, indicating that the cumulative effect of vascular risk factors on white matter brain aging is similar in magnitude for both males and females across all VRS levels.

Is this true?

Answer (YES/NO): NO